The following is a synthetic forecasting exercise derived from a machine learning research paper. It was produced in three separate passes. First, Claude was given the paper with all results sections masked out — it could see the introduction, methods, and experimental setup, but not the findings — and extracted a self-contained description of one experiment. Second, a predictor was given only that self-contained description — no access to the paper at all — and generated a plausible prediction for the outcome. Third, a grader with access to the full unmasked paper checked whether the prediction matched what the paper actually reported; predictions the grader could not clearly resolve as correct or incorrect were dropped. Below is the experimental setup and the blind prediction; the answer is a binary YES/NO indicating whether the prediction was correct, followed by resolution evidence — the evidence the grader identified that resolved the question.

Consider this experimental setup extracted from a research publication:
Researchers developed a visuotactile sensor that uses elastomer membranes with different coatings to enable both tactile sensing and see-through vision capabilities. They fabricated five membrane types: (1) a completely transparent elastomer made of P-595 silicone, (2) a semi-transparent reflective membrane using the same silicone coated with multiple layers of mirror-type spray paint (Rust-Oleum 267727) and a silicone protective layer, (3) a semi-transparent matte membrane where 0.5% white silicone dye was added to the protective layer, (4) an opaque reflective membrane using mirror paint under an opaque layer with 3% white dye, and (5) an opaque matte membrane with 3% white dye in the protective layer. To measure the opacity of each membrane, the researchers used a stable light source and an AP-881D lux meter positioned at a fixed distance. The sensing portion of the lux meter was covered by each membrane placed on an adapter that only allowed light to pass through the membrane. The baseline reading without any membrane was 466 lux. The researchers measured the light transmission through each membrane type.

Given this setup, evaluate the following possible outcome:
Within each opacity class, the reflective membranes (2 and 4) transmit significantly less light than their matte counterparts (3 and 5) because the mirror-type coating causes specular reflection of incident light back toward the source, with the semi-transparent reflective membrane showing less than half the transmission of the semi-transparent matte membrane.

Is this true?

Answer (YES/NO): NO